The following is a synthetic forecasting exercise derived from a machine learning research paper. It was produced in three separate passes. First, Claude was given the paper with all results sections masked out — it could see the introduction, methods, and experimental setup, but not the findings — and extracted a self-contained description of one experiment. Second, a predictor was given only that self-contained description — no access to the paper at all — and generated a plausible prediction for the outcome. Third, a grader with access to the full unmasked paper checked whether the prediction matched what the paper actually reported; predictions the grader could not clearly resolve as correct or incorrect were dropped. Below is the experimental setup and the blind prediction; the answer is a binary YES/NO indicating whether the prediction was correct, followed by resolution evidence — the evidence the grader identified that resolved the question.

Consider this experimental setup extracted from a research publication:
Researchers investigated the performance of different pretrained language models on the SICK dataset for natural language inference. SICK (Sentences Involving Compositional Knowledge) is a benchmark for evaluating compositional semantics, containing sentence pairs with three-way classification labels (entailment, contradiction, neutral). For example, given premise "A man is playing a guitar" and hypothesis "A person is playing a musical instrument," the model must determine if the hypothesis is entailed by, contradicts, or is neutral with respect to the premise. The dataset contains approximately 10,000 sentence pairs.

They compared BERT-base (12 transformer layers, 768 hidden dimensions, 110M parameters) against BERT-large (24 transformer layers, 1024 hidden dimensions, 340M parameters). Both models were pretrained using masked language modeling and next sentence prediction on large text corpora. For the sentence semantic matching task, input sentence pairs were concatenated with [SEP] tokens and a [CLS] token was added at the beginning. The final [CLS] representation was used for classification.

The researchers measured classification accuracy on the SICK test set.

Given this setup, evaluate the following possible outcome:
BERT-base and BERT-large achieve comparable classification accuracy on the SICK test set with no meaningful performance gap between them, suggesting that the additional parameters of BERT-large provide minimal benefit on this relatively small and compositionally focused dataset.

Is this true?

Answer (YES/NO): YES